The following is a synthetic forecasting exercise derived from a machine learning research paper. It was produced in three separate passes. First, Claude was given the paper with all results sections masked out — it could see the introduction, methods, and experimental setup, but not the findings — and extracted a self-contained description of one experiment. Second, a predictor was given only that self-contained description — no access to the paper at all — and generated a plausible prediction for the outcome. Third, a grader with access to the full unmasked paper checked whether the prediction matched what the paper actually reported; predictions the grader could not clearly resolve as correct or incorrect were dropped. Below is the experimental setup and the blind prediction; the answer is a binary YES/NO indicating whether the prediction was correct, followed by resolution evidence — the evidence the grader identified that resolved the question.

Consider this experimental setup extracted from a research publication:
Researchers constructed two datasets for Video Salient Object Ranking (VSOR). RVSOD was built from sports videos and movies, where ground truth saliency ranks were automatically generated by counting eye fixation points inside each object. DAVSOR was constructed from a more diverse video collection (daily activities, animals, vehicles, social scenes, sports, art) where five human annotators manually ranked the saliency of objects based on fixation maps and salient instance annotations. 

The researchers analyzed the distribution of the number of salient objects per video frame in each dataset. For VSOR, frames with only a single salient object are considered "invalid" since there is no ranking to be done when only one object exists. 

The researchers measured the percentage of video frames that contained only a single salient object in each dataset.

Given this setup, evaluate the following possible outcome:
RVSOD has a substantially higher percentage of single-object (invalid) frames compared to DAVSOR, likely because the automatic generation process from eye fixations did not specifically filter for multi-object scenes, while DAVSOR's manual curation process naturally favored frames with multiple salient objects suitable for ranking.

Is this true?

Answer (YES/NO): YES